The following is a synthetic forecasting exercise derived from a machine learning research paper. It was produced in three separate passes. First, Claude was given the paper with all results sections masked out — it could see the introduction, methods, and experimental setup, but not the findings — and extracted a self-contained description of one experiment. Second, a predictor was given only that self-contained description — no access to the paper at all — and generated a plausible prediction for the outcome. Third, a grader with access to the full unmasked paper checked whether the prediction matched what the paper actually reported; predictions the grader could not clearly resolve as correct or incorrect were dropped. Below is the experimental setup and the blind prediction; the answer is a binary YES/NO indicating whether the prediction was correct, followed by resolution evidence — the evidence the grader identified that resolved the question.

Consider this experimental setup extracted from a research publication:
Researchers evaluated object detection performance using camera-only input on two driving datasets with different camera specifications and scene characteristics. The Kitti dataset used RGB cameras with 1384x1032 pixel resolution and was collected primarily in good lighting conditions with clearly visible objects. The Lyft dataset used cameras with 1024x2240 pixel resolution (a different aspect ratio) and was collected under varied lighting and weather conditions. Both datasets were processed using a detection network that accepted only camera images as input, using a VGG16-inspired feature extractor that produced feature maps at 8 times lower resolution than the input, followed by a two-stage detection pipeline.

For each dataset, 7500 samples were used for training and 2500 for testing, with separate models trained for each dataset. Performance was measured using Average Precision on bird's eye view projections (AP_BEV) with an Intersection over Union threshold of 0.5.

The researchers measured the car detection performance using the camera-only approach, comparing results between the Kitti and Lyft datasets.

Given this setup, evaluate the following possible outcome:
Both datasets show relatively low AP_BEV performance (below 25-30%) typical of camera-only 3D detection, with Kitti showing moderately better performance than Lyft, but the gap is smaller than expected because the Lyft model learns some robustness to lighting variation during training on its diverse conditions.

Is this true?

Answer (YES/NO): NO